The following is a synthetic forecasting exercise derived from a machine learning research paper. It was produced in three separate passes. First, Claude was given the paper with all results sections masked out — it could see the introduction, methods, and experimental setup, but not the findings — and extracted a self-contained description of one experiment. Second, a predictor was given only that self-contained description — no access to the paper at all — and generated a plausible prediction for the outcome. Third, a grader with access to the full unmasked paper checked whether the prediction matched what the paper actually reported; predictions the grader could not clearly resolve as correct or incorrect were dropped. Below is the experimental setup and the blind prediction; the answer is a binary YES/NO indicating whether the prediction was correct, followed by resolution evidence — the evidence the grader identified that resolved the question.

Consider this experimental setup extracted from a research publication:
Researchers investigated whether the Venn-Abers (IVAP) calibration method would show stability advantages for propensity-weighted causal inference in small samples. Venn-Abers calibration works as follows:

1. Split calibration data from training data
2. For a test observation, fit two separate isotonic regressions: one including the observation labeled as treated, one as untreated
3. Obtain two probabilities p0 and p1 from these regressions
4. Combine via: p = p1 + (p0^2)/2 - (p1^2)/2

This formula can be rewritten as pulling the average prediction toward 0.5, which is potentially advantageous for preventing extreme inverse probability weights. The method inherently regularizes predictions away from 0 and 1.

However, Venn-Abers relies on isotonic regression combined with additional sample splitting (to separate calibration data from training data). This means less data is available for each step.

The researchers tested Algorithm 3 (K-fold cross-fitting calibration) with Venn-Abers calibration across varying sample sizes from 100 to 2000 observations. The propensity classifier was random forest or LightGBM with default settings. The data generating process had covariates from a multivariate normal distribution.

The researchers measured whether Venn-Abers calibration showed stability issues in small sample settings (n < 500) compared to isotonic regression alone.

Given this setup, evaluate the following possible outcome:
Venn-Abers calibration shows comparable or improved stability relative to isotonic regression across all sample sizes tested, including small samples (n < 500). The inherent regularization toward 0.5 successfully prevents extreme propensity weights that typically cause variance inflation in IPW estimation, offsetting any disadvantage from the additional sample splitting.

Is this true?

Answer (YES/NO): NO